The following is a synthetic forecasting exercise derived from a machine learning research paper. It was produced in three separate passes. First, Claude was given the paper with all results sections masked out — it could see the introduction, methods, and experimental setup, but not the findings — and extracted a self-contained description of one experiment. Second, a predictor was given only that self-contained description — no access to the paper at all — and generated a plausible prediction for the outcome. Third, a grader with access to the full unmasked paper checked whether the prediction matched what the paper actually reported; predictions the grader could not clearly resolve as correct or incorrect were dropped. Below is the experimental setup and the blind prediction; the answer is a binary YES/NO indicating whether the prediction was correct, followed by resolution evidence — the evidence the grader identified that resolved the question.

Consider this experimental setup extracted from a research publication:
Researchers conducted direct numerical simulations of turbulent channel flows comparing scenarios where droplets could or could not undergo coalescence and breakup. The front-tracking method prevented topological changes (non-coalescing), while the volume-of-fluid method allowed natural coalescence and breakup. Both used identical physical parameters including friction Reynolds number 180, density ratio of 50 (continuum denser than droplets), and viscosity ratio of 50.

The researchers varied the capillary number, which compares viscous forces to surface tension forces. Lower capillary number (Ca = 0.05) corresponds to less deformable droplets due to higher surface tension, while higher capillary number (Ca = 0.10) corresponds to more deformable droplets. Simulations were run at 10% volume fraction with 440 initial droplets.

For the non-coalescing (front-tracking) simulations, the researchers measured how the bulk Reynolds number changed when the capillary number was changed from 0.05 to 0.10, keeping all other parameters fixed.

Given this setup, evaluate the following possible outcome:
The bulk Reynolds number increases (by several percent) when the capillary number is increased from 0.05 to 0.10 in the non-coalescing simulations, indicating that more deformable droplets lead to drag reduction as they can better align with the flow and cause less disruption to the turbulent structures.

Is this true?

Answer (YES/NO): YES